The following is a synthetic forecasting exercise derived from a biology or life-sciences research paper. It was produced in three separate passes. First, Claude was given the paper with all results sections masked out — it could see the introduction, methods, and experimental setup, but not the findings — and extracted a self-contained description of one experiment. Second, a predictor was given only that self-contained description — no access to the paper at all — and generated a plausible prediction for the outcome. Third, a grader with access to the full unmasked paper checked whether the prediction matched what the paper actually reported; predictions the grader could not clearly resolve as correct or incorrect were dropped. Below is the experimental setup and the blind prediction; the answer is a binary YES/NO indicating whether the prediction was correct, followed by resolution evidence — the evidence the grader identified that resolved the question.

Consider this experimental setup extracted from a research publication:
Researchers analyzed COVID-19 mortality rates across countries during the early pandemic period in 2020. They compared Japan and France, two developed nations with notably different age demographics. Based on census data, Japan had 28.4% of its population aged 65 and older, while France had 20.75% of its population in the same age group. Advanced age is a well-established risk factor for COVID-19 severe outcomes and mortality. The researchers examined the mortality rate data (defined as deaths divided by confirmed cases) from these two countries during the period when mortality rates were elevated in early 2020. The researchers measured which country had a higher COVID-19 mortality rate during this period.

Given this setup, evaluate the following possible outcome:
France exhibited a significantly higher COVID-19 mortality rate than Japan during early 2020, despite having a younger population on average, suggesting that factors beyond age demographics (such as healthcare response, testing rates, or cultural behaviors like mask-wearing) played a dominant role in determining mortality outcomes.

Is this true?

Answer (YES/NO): YES